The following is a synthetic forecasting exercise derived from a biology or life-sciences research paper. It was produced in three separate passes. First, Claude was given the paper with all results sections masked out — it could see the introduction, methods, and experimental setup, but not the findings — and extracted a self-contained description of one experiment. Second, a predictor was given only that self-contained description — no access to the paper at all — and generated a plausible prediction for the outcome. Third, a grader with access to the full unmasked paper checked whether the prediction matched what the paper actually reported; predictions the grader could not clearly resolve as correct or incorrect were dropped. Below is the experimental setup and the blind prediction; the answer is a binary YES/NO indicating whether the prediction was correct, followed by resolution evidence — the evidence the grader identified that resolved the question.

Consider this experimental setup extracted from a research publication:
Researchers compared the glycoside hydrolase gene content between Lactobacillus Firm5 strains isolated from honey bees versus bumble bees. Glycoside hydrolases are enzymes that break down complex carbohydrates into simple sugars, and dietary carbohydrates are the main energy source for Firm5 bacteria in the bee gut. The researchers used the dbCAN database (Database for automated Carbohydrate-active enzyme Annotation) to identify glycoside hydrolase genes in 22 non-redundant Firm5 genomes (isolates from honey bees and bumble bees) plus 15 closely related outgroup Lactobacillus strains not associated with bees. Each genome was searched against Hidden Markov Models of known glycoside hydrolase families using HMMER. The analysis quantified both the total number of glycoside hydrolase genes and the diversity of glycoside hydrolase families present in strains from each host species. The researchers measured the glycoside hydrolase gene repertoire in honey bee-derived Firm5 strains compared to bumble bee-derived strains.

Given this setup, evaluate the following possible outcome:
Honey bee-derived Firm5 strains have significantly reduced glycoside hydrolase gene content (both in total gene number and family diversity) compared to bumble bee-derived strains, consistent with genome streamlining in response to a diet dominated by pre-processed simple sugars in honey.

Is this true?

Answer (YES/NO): NO